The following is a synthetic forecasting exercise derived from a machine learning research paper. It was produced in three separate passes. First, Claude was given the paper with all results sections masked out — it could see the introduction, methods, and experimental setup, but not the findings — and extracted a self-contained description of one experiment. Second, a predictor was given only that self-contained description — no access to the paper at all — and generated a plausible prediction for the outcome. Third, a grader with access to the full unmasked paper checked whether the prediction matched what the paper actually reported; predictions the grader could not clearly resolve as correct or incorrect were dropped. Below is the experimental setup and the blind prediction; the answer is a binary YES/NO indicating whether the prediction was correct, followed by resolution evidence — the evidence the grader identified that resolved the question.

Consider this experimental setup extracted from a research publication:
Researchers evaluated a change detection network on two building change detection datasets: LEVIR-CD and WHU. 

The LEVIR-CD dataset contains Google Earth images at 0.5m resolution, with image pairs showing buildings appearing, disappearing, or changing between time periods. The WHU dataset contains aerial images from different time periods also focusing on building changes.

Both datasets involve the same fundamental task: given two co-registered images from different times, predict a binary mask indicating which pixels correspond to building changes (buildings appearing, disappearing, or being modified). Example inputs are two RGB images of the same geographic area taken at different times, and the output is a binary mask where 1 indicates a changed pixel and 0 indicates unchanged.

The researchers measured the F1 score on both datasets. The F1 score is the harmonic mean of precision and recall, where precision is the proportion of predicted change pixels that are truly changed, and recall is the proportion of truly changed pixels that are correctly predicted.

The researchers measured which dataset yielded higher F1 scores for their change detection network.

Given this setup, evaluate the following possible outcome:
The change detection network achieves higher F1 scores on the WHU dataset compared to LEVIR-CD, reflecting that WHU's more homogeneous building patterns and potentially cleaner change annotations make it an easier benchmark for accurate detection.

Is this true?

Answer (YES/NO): YES